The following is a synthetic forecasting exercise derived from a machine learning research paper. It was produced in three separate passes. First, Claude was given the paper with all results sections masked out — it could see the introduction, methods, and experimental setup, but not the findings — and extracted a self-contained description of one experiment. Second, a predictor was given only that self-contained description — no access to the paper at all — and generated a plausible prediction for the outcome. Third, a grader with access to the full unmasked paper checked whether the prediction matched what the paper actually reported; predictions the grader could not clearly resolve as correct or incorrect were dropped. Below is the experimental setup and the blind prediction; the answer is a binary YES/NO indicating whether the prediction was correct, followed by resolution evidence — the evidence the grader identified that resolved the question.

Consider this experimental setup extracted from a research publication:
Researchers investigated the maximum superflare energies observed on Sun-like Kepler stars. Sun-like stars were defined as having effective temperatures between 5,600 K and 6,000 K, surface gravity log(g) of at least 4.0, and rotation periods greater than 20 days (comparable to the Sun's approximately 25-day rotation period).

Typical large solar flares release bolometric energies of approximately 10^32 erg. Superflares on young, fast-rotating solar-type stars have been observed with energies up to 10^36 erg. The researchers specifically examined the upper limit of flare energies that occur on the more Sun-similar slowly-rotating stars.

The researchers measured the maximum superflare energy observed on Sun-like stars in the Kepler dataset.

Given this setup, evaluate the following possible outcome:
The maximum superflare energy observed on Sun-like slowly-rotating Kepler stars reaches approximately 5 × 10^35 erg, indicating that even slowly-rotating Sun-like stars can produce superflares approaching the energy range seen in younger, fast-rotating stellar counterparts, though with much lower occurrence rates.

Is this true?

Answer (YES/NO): NO